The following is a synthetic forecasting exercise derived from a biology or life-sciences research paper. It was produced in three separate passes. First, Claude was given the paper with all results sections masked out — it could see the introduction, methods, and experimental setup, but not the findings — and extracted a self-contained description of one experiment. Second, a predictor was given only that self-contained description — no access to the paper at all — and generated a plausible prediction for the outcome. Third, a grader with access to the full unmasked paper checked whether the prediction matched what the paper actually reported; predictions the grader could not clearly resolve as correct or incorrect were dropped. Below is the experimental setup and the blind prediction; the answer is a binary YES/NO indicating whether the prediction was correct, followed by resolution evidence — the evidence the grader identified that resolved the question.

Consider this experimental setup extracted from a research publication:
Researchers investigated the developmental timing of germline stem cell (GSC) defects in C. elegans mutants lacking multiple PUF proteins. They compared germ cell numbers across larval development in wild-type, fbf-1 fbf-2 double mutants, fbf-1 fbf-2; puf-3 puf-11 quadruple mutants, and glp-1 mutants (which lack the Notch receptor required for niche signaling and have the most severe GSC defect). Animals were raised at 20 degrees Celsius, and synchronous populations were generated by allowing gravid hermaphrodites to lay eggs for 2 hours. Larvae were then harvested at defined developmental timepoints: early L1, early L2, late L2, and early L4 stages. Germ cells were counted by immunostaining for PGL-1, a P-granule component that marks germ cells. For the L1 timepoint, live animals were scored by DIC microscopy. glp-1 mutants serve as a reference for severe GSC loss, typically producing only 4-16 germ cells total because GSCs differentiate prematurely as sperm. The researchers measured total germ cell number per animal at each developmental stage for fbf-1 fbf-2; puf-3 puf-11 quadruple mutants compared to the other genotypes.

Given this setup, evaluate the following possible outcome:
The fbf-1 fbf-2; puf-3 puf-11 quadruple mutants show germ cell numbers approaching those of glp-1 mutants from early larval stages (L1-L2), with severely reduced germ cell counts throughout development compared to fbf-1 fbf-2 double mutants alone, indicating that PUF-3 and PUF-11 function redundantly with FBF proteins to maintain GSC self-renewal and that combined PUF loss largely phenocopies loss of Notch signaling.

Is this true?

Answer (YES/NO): YES